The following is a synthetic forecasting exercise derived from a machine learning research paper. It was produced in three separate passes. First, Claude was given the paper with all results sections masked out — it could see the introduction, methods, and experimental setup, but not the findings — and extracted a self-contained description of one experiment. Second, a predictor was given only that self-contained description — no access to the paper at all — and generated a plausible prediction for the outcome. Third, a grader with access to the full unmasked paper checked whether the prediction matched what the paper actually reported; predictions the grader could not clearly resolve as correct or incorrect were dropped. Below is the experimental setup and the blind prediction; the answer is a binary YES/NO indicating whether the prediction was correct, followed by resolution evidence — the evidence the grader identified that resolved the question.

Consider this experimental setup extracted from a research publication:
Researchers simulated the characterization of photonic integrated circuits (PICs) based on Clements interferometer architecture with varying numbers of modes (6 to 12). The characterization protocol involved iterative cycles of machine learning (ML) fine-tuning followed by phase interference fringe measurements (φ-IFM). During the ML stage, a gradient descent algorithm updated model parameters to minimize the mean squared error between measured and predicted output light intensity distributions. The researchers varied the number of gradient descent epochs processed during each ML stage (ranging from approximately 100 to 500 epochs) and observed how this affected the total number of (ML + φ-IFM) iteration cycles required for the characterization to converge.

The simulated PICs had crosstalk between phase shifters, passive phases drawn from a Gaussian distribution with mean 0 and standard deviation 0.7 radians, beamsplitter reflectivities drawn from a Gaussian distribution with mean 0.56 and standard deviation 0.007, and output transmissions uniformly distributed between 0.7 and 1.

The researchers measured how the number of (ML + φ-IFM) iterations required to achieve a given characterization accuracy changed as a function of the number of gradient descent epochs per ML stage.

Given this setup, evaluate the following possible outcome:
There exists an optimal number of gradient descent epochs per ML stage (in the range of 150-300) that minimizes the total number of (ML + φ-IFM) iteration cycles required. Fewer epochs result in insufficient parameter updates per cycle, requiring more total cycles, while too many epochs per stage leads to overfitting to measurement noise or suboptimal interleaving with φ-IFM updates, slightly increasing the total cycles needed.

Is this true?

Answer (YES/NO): NO